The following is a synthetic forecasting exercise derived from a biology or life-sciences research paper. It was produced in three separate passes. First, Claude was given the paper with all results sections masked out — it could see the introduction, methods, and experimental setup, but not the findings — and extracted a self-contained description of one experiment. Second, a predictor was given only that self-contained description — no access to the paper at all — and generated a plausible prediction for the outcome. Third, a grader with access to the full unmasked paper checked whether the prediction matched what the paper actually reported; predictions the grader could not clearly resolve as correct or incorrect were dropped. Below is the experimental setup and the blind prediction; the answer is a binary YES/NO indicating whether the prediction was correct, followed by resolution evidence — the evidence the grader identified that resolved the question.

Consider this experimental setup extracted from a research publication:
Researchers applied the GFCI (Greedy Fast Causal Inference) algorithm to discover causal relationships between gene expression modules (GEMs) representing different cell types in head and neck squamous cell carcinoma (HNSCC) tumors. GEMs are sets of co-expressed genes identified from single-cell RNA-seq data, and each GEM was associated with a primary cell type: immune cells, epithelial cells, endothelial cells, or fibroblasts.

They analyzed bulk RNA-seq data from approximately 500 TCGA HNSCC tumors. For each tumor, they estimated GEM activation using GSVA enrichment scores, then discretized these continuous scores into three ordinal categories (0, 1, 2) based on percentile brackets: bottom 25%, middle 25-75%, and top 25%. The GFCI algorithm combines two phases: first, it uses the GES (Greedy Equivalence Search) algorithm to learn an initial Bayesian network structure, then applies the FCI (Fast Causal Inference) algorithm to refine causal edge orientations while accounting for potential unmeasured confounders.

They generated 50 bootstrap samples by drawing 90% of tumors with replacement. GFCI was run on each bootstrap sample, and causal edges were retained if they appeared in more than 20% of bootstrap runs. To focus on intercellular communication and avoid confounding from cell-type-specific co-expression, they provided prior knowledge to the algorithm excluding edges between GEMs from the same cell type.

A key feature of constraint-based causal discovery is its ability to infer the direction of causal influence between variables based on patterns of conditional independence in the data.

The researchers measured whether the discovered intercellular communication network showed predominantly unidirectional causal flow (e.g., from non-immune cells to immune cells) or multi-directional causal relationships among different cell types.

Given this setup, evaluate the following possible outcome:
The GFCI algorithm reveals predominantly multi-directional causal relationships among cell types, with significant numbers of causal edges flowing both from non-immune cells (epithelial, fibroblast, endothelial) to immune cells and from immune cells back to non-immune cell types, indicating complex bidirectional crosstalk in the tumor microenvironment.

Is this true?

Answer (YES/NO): YES